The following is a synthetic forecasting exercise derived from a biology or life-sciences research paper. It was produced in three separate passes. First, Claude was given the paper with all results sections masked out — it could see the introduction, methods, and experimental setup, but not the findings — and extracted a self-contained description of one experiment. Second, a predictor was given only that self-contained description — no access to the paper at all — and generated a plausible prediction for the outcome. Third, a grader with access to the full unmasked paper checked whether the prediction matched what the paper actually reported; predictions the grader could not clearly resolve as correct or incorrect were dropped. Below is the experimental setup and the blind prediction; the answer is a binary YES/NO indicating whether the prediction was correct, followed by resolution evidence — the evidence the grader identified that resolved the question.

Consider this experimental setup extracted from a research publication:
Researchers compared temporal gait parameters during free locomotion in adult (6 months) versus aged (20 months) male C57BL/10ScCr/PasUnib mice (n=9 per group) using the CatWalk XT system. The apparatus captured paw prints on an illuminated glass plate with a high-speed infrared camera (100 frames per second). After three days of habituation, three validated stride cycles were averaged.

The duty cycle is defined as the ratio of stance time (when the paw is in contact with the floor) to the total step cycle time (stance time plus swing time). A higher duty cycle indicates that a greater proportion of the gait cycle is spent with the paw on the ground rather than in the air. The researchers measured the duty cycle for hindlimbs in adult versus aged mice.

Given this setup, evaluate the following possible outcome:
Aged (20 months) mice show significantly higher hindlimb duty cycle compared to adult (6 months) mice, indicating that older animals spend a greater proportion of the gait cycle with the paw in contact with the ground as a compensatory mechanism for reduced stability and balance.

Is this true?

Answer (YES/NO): YES